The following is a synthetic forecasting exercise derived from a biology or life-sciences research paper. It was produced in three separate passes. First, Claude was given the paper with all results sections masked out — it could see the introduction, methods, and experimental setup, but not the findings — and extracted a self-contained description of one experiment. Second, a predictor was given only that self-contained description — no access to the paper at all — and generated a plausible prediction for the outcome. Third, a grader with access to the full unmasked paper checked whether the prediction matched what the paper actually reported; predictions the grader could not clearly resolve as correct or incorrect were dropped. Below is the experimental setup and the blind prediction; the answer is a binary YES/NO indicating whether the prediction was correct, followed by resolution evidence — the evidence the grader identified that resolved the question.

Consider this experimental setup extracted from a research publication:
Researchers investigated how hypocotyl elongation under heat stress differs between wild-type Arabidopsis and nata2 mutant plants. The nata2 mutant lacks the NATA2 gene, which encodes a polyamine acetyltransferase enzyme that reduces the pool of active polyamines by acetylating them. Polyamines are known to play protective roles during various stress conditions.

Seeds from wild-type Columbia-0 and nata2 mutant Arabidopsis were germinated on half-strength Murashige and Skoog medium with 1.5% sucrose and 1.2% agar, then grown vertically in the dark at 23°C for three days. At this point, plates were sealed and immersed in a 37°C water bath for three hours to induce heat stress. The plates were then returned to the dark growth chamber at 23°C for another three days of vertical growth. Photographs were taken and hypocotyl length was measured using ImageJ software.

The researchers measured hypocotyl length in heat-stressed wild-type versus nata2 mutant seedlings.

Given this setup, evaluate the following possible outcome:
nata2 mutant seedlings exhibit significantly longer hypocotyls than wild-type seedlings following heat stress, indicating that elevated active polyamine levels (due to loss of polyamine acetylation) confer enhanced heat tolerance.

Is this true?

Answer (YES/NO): YES